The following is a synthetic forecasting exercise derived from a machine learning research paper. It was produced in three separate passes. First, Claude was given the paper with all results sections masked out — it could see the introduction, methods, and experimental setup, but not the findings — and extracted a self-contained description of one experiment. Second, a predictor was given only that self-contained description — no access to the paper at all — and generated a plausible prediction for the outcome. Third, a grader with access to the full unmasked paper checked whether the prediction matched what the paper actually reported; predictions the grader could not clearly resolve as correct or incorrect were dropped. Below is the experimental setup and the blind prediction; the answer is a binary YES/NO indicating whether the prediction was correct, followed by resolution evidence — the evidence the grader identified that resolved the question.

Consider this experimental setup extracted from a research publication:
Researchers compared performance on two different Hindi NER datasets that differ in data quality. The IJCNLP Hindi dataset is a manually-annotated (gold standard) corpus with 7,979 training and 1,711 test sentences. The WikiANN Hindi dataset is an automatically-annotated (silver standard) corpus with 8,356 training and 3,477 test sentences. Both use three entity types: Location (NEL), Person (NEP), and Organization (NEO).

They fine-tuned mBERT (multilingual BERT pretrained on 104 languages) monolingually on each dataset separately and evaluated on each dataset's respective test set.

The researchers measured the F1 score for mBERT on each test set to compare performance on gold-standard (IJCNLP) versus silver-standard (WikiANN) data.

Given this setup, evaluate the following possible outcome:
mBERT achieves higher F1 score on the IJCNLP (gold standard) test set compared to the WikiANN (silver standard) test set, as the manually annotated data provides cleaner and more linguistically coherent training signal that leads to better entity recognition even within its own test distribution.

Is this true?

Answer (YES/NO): NO